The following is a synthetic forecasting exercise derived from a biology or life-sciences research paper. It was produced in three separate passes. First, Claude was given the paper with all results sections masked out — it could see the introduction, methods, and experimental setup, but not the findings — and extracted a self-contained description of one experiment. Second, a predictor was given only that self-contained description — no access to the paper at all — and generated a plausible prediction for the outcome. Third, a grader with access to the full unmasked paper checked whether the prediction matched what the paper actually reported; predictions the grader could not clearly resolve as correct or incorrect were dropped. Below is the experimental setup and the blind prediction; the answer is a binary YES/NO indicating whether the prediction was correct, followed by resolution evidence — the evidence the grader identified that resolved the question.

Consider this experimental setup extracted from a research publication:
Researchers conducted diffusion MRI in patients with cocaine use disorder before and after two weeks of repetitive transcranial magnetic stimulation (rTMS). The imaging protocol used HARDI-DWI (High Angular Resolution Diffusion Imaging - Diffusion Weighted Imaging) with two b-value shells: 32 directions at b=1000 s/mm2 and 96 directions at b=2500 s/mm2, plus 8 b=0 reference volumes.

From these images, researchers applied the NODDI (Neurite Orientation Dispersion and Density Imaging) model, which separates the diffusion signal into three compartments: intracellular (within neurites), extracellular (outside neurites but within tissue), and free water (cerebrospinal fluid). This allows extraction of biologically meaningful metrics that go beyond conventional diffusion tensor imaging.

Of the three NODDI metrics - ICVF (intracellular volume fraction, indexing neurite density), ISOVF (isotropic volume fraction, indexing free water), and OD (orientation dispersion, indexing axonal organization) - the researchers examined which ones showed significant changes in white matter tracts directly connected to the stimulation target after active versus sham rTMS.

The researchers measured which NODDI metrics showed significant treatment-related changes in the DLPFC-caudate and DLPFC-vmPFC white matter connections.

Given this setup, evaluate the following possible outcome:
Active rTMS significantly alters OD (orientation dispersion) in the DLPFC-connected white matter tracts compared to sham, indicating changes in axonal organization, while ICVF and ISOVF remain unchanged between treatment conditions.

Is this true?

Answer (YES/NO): NO